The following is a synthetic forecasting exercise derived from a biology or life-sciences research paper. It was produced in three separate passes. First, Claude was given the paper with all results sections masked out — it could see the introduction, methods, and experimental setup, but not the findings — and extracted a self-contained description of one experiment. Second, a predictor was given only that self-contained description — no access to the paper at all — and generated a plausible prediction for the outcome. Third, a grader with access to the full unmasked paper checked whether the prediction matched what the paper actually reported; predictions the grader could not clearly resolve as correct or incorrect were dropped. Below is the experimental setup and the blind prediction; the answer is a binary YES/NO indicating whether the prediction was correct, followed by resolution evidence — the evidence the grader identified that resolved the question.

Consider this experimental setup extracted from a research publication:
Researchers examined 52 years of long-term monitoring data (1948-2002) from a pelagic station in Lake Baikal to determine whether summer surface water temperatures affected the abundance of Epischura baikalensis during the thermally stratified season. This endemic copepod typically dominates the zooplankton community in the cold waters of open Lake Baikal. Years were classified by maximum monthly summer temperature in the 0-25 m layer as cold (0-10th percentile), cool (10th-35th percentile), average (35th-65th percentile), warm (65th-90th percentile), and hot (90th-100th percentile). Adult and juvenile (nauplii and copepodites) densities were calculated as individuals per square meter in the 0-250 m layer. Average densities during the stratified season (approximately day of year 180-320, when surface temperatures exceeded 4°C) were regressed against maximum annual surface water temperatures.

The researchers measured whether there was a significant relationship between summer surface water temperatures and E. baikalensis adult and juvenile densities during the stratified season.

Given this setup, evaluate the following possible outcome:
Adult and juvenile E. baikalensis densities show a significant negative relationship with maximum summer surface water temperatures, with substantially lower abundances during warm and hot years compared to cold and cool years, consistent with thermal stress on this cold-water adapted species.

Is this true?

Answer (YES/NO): NO